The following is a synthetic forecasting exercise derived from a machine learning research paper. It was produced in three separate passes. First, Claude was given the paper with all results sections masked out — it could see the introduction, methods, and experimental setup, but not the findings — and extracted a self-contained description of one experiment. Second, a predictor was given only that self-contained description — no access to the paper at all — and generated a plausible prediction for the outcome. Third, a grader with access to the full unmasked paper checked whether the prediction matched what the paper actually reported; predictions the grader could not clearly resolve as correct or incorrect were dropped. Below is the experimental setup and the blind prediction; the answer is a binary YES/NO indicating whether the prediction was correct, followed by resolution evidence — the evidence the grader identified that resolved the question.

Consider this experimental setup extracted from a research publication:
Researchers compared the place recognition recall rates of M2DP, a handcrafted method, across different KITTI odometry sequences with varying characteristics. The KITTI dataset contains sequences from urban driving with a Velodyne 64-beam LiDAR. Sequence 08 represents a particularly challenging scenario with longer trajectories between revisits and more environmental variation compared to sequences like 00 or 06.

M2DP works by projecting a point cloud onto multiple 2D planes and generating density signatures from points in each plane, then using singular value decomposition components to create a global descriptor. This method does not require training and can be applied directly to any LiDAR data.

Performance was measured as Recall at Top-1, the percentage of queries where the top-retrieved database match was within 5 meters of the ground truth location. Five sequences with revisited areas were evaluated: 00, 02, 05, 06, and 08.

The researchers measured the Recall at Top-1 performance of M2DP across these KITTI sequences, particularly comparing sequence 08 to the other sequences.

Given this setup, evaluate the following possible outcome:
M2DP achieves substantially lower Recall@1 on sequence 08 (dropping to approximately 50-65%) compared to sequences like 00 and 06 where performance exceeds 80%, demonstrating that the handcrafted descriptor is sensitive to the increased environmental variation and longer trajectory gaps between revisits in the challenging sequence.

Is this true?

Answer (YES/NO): NO